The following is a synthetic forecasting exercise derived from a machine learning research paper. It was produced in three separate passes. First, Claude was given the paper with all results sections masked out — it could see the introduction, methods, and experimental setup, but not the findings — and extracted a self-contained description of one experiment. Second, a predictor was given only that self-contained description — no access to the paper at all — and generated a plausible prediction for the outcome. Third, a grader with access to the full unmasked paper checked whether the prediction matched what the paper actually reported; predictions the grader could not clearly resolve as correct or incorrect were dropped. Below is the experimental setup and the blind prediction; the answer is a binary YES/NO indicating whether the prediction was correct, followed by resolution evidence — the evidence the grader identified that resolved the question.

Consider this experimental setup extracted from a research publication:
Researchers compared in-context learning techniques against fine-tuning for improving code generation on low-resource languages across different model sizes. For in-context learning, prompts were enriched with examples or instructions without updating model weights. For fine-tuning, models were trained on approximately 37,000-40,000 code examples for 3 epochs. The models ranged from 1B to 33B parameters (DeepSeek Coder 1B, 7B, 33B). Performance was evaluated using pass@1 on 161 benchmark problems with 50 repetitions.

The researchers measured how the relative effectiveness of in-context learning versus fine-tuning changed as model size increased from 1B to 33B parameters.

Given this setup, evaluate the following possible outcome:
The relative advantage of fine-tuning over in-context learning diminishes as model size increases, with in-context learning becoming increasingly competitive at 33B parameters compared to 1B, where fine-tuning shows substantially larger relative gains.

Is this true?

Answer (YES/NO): YES